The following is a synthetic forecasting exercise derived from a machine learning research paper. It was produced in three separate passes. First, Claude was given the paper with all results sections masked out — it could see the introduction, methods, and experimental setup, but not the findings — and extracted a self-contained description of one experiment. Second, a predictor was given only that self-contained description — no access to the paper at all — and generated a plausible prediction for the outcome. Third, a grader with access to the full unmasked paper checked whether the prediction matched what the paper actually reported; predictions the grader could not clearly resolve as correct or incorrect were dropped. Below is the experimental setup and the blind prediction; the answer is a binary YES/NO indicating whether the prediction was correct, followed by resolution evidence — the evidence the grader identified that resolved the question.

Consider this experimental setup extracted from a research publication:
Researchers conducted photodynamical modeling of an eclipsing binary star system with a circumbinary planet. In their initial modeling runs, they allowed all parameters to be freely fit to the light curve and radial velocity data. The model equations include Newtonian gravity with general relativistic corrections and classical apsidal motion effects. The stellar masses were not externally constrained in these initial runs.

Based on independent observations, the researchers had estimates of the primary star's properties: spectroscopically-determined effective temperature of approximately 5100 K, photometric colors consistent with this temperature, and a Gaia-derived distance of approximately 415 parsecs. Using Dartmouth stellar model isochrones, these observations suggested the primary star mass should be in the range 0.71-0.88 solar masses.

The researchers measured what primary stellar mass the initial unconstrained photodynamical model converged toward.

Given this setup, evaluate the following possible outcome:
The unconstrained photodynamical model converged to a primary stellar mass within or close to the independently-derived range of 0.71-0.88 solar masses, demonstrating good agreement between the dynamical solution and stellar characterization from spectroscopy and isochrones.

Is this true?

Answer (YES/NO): NO